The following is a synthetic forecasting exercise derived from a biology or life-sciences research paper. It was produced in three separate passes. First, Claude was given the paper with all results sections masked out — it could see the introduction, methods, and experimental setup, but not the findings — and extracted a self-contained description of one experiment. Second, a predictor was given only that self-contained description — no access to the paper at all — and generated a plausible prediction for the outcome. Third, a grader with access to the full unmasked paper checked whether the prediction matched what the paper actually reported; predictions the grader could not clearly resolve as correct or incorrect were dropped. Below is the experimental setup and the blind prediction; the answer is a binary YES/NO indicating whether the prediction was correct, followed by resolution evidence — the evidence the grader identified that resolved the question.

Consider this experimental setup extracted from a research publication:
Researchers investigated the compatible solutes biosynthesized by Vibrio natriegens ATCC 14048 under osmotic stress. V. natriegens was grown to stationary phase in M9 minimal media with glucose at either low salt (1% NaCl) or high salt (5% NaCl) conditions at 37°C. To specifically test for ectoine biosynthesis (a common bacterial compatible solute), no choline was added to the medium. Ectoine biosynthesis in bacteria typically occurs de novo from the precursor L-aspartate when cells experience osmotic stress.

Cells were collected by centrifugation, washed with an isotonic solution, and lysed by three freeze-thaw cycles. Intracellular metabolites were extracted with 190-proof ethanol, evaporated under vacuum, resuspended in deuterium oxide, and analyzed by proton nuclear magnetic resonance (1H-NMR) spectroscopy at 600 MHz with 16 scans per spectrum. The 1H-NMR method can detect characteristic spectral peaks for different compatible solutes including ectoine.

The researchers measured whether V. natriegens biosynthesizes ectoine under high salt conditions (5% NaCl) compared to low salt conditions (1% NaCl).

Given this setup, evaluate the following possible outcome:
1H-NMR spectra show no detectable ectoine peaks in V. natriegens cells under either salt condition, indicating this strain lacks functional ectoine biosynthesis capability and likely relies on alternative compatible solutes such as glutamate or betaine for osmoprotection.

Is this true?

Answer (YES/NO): NO